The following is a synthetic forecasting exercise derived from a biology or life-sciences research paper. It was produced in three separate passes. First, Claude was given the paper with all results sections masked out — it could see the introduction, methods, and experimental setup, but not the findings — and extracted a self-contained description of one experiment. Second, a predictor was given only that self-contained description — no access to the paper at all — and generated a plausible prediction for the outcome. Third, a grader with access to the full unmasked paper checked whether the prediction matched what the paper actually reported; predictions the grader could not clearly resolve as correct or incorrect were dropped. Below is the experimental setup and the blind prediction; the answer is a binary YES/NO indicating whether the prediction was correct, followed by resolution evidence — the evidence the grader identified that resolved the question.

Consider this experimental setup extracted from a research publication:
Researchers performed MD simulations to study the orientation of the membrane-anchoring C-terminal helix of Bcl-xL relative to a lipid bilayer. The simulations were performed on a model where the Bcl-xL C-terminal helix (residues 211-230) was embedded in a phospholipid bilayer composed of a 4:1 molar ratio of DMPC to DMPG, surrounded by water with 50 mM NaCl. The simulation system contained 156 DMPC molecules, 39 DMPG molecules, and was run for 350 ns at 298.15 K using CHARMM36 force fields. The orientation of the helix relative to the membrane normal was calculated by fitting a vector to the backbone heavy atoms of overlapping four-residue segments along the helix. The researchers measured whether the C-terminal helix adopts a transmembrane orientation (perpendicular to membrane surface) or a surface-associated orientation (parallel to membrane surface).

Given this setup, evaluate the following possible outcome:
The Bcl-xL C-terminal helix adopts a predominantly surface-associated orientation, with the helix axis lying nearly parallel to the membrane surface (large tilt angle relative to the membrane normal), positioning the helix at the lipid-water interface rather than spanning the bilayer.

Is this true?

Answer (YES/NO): NO